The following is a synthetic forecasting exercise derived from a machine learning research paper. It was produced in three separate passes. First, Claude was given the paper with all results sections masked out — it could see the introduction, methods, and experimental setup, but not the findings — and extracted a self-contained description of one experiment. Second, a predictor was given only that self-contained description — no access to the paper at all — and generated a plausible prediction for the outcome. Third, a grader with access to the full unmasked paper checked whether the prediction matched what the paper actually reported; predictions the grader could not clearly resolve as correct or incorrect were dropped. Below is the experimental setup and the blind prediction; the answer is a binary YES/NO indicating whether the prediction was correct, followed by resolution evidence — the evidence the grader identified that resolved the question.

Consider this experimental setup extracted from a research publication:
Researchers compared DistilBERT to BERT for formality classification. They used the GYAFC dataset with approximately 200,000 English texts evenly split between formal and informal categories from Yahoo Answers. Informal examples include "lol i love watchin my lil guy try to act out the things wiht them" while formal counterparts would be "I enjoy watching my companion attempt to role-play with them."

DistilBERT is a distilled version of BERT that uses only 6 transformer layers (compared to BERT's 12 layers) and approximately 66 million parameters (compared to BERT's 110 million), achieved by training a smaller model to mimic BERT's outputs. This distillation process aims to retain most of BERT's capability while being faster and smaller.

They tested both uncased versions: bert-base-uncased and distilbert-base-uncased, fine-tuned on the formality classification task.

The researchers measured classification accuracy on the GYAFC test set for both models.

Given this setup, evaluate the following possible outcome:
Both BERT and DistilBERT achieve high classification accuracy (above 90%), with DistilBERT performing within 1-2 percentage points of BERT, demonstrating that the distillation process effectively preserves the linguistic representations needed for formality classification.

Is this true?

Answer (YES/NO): NO